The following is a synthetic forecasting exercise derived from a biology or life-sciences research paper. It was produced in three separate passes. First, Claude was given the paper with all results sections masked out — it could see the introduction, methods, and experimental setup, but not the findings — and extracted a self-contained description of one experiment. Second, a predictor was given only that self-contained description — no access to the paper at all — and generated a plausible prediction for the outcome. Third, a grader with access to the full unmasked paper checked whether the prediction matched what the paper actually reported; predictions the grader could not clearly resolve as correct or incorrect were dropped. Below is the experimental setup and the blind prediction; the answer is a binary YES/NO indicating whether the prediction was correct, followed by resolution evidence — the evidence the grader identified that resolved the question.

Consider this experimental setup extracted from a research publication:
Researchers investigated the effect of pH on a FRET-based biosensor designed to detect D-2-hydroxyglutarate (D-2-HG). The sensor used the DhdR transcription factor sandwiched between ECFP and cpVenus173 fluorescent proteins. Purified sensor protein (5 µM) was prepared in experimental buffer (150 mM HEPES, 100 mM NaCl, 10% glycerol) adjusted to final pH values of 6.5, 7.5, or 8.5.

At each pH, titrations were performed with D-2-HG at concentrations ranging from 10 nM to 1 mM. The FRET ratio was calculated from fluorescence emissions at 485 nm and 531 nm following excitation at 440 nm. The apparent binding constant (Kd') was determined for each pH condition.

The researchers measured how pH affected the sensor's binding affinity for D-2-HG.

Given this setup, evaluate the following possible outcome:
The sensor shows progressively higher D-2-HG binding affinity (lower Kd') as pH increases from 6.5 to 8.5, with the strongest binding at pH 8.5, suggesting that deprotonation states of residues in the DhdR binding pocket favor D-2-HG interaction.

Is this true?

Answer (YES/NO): NO